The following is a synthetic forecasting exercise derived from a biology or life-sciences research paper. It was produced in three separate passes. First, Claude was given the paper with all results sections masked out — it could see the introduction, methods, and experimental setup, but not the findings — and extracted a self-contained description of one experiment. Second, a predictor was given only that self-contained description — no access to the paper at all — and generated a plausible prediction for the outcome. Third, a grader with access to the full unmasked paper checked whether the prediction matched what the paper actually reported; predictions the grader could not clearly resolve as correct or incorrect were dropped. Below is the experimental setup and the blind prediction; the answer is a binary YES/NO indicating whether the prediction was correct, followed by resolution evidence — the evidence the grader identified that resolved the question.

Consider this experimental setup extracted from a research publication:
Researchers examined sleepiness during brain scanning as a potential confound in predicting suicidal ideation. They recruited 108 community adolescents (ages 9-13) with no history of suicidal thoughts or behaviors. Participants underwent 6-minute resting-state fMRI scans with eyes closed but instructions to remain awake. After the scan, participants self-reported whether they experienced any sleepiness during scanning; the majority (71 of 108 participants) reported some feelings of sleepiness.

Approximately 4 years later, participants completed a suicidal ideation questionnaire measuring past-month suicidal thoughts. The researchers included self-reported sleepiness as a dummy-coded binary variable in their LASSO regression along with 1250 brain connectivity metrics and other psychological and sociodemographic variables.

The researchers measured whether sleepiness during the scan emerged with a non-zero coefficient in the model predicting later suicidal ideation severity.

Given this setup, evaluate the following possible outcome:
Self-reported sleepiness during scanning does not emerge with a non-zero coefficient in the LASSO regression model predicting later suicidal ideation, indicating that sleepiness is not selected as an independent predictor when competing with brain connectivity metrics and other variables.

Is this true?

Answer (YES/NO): YES